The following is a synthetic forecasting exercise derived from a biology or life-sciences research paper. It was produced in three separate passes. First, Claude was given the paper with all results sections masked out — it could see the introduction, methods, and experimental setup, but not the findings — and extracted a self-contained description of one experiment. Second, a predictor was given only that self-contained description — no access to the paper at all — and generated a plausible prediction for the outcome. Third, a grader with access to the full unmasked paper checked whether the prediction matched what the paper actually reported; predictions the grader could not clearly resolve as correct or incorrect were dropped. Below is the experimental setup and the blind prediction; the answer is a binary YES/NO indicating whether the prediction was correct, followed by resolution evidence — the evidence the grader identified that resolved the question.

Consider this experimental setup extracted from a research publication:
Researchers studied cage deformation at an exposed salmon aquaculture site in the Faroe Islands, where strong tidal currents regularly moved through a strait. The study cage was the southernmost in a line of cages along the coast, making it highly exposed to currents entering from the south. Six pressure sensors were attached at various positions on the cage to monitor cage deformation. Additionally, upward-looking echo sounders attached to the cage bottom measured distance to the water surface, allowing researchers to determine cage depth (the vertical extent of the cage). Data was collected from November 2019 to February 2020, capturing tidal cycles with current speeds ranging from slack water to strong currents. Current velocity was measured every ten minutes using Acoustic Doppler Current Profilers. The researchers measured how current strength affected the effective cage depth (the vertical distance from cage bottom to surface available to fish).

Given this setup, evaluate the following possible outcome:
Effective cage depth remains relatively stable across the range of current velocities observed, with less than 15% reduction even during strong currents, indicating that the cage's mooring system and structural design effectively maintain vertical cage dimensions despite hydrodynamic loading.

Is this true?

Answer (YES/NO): NO